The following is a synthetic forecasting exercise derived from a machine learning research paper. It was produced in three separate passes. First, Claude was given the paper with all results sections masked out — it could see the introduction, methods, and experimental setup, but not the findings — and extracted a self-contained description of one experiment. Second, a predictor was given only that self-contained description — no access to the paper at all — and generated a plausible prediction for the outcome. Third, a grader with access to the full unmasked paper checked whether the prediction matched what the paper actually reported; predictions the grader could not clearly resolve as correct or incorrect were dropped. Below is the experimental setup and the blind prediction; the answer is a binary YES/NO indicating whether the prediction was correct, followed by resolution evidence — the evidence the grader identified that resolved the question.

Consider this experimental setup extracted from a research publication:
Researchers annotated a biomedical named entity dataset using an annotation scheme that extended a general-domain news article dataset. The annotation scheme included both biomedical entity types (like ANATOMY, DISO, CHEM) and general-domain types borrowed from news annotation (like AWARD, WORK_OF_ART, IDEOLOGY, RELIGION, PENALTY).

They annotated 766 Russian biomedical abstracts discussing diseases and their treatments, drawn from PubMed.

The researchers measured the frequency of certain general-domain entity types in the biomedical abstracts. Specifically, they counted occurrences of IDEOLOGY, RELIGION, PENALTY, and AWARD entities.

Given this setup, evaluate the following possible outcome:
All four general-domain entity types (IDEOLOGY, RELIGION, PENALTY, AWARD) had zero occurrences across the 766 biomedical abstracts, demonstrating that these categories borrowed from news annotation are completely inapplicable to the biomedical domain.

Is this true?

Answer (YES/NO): NO